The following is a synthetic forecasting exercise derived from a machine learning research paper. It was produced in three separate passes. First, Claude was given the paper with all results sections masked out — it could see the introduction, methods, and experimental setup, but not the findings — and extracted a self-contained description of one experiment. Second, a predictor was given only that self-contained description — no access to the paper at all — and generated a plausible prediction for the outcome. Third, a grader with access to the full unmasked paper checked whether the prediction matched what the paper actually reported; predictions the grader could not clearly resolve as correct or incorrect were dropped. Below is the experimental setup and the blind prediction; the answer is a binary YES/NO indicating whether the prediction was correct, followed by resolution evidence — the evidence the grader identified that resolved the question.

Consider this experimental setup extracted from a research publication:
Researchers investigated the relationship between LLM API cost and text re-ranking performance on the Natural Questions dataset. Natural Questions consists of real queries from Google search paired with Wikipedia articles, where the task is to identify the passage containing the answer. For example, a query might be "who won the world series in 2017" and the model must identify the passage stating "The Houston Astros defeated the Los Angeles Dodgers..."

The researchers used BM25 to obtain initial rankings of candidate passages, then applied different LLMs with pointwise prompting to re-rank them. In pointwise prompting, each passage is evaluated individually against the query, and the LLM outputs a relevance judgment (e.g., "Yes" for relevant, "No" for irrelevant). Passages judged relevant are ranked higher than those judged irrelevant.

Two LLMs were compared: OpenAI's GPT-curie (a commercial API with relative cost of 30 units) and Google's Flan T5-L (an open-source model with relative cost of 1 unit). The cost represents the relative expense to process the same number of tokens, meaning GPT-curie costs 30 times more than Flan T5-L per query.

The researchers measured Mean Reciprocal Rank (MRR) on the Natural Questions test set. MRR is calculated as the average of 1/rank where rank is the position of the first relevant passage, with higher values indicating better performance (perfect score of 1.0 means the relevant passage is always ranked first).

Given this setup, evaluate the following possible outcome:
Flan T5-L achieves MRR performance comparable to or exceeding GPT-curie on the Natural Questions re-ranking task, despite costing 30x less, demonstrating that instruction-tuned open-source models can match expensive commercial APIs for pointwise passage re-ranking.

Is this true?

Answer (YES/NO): YES